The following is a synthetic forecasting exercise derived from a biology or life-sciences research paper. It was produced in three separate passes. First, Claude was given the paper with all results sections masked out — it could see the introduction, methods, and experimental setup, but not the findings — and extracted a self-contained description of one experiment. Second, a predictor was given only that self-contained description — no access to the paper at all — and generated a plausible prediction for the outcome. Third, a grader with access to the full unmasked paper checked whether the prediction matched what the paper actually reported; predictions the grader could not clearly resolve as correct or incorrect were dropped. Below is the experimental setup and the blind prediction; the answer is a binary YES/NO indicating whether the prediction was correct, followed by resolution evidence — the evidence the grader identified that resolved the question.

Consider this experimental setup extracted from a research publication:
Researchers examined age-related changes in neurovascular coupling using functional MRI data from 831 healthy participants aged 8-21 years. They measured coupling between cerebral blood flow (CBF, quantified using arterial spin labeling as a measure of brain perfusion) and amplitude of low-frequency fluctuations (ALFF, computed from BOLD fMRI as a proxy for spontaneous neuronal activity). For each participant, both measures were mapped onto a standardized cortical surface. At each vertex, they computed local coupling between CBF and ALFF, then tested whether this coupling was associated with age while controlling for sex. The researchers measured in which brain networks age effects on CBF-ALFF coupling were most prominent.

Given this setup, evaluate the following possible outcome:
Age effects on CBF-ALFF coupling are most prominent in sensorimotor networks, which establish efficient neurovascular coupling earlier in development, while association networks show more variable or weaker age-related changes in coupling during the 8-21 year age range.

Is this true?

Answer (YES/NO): NO